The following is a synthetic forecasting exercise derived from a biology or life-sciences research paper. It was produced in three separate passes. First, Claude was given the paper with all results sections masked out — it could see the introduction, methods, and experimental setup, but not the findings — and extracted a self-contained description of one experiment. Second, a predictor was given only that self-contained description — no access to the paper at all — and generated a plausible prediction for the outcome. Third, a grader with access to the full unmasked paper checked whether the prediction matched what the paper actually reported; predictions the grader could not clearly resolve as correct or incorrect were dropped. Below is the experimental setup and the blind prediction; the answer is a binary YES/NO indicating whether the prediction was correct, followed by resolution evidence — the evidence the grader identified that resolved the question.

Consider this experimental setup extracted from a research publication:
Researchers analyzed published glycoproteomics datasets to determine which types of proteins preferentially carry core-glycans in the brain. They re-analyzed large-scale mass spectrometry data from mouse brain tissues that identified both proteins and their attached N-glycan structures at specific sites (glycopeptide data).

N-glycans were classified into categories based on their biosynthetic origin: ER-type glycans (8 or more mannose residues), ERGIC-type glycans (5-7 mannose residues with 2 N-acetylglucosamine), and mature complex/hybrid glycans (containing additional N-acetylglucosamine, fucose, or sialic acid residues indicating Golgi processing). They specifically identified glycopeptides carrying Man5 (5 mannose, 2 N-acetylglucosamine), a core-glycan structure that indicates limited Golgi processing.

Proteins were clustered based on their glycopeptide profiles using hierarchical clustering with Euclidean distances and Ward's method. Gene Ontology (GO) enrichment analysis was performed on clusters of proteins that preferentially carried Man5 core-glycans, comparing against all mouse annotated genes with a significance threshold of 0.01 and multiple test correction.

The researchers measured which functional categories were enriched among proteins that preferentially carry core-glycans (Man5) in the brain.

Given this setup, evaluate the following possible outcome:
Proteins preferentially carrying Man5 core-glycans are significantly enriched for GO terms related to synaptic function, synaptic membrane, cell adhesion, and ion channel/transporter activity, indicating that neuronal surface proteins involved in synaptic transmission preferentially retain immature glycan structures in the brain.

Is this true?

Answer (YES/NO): YES